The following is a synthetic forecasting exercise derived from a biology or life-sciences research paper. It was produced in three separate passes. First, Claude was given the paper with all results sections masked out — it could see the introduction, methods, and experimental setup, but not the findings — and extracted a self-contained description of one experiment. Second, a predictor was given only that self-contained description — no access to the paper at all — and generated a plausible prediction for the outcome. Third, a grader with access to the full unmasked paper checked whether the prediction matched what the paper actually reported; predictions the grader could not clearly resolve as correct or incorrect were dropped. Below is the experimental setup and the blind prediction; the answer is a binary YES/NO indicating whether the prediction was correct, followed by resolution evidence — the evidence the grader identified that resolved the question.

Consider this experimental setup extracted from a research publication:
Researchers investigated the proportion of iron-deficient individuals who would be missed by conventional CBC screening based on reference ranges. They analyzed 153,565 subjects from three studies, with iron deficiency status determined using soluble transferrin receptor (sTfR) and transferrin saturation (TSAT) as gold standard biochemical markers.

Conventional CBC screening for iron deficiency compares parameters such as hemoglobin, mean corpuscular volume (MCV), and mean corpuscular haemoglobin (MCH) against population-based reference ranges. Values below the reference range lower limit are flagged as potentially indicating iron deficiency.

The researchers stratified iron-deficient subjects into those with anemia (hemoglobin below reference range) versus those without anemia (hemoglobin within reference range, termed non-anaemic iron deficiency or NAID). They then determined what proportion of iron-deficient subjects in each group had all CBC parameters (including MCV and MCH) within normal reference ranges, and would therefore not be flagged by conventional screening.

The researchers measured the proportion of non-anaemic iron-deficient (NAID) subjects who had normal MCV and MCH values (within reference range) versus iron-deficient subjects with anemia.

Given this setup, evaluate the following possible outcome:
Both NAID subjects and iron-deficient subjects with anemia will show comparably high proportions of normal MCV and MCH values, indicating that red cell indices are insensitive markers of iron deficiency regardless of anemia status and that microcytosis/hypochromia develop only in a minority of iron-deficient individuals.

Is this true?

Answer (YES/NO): NO